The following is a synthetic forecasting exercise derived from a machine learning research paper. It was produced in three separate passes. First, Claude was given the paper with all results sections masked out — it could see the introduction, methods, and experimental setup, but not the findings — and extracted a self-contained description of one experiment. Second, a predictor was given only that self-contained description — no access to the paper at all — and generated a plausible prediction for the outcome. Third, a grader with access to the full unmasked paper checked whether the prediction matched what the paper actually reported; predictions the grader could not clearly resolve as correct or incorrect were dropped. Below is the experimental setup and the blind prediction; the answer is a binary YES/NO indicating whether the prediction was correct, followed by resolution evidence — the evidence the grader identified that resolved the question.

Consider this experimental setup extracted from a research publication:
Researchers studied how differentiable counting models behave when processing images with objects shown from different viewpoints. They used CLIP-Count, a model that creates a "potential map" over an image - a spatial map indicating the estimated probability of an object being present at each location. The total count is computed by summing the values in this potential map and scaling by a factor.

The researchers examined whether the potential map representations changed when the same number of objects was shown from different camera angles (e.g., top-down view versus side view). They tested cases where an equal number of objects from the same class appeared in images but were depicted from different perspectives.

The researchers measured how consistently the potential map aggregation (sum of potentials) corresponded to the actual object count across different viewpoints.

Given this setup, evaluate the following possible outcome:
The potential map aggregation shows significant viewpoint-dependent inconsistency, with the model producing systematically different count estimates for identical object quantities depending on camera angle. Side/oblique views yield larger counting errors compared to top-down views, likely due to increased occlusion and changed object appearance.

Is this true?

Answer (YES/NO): YES